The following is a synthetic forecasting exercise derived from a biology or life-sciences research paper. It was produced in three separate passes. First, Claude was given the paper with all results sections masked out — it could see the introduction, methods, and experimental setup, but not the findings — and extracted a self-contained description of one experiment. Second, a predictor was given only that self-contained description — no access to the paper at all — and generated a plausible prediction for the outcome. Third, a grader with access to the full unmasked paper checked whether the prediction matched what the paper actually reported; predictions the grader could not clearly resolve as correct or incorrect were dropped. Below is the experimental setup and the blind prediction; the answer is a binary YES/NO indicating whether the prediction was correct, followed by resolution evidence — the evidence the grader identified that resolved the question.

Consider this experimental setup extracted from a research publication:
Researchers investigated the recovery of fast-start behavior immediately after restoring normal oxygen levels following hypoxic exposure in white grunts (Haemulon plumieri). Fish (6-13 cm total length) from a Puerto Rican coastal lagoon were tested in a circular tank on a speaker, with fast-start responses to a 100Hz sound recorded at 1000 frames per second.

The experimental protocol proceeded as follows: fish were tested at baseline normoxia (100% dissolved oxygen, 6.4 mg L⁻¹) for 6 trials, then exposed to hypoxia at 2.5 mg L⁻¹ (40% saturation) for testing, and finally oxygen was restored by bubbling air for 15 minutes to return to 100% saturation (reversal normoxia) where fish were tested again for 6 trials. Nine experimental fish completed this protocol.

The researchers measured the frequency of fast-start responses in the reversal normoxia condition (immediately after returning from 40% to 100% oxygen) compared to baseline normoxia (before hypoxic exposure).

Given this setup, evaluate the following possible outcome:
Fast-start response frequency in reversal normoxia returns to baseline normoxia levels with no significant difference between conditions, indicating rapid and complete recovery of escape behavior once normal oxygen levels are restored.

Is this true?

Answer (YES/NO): NO